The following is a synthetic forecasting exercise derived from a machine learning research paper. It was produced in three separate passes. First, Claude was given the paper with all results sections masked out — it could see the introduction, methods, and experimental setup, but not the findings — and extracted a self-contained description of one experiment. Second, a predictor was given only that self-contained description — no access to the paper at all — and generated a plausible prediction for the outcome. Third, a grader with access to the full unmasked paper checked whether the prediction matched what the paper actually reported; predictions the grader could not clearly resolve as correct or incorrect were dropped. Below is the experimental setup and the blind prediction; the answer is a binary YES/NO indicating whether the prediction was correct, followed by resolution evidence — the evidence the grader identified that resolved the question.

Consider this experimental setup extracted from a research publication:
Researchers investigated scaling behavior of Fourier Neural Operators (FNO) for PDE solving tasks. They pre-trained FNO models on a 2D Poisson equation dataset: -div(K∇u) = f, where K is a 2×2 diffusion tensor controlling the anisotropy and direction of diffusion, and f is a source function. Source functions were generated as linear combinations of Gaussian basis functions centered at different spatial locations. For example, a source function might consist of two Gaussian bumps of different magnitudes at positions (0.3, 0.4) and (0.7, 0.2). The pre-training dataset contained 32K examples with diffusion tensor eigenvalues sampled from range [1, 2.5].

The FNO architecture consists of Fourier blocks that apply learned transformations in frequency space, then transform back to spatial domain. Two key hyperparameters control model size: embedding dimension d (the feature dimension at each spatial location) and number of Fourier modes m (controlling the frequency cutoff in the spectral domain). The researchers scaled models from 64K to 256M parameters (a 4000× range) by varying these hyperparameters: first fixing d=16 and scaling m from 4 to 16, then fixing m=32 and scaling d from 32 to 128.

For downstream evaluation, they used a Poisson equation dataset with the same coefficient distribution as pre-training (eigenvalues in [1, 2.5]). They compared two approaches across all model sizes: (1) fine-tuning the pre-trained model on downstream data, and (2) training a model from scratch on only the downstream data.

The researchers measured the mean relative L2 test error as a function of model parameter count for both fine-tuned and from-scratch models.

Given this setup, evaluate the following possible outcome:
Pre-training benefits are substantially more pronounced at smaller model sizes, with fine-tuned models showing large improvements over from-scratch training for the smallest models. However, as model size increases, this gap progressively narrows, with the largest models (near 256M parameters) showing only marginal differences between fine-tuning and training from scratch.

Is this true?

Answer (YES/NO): NO